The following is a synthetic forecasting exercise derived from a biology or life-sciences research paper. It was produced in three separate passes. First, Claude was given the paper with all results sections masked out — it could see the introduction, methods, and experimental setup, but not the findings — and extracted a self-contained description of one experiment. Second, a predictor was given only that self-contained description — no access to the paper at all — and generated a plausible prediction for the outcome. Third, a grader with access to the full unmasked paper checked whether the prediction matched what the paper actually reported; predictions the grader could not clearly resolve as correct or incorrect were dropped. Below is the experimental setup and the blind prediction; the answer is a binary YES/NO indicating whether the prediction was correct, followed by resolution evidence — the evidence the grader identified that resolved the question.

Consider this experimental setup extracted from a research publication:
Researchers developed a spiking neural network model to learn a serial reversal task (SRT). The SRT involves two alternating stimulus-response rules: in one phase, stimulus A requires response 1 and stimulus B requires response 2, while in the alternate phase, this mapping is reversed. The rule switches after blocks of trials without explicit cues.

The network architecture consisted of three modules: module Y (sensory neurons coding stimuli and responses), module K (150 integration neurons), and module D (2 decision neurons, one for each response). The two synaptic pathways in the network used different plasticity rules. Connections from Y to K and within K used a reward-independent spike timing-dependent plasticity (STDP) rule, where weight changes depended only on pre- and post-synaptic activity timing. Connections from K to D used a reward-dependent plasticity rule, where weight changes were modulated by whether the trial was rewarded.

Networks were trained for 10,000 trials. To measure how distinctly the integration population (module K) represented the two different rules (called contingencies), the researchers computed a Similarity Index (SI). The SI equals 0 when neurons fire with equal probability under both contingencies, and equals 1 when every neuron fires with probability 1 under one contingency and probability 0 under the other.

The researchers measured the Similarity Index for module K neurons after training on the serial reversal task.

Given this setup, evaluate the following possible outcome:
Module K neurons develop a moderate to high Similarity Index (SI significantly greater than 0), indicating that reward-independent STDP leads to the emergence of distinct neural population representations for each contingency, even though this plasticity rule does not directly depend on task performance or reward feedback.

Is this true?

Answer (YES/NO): NO